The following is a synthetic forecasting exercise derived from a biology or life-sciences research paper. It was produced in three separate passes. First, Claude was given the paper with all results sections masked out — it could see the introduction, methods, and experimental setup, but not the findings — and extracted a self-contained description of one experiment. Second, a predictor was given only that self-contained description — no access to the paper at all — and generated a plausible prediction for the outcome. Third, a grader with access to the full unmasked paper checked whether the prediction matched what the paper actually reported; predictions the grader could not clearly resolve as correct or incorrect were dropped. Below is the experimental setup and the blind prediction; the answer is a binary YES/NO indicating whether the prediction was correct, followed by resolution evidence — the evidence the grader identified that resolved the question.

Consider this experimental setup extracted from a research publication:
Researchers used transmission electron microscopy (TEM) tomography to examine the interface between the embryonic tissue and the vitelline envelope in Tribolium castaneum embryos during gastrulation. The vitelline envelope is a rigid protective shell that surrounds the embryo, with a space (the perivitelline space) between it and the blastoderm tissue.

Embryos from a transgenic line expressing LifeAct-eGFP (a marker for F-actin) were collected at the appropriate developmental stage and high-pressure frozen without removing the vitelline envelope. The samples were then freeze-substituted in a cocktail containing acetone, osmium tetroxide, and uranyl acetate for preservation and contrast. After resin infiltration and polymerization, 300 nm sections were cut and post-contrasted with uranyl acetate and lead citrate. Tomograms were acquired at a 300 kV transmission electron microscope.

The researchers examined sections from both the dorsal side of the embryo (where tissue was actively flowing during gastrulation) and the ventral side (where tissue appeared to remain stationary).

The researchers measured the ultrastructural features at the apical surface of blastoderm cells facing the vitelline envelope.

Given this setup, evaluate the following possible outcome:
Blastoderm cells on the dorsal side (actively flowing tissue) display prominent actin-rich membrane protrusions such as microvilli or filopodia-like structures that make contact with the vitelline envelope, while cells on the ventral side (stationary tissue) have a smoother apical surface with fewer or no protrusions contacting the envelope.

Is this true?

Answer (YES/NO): NO